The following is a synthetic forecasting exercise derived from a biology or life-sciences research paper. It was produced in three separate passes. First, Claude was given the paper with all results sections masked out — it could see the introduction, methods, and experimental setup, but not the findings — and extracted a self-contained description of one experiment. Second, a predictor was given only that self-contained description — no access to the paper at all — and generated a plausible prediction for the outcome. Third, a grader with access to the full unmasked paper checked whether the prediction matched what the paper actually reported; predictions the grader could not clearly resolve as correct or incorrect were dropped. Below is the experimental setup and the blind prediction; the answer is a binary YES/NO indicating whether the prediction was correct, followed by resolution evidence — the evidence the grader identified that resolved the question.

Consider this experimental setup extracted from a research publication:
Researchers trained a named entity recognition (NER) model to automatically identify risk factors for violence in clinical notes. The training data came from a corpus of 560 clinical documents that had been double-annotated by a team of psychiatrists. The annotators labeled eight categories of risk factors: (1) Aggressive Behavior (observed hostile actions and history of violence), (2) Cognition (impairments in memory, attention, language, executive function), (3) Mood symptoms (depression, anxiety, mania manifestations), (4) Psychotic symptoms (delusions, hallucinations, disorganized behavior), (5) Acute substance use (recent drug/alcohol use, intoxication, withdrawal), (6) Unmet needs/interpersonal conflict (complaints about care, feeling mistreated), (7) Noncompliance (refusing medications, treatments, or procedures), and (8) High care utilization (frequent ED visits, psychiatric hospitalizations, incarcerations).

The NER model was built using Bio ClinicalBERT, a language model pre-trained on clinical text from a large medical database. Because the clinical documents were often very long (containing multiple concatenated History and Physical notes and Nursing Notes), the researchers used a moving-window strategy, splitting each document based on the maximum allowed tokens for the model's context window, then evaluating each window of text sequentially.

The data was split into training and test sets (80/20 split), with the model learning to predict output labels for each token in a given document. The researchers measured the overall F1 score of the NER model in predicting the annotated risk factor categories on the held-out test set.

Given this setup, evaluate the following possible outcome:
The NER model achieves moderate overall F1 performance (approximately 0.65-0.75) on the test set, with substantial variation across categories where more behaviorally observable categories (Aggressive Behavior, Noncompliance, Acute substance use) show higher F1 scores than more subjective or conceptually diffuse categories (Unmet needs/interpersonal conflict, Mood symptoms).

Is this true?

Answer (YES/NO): NO